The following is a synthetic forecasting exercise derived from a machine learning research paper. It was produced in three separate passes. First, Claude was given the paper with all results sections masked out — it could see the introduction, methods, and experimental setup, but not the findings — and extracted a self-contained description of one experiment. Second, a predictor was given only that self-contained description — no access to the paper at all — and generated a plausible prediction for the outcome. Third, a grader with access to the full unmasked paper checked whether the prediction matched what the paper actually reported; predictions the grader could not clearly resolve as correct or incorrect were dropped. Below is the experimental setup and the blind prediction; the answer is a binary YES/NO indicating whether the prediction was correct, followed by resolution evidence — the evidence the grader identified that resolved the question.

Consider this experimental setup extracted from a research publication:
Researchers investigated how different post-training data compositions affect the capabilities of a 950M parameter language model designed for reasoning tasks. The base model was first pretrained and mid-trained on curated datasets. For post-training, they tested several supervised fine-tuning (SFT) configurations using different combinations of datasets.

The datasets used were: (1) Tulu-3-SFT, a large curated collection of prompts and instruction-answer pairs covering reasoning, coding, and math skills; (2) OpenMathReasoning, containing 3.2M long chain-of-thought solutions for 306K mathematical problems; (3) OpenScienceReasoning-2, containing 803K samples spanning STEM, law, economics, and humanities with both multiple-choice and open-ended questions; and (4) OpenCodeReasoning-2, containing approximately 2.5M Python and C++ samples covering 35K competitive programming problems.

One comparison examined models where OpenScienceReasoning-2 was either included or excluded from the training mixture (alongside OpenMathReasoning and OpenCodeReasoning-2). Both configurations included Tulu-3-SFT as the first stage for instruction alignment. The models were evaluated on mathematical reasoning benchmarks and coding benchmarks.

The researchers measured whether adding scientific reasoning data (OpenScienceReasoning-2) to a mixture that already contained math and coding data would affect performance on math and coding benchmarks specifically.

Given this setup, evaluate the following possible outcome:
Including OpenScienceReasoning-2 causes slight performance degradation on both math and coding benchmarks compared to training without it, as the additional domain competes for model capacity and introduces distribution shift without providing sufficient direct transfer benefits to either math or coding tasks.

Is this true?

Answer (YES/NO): NO